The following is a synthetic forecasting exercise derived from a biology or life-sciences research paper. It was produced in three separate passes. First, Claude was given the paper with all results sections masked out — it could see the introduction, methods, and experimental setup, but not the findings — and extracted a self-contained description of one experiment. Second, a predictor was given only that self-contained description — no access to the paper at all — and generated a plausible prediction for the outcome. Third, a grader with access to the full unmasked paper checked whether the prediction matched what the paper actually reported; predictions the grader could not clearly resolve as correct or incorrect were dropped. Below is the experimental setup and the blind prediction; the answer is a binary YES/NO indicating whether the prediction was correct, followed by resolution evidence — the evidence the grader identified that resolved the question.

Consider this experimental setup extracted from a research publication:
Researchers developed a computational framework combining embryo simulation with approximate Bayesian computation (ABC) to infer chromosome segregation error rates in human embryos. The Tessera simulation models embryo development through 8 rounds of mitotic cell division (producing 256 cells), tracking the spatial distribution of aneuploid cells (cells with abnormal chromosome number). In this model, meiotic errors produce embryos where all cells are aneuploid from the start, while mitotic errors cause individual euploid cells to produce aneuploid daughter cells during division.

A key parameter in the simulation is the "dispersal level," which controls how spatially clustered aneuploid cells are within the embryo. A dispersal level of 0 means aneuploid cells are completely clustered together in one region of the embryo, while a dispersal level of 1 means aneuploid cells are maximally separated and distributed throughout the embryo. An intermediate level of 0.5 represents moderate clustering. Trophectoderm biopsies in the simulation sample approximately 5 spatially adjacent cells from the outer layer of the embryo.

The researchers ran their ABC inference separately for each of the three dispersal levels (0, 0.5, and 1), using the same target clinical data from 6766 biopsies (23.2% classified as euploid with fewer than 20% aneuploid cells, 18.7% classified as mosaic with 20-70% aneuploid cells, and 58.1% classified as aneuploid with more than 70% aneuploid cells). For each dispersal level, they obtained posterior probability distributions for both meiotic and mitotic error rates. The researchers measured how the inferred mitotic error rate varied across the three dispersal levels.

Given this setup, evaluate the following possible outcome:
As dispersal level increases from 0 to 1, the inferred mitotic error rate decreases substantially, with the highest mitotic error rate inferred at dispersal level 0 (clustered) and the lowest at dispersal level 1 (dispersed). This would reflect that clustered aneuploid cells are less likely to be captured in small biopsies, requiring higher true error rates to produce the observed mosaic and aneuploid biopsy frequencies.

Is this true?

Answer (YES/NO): YES